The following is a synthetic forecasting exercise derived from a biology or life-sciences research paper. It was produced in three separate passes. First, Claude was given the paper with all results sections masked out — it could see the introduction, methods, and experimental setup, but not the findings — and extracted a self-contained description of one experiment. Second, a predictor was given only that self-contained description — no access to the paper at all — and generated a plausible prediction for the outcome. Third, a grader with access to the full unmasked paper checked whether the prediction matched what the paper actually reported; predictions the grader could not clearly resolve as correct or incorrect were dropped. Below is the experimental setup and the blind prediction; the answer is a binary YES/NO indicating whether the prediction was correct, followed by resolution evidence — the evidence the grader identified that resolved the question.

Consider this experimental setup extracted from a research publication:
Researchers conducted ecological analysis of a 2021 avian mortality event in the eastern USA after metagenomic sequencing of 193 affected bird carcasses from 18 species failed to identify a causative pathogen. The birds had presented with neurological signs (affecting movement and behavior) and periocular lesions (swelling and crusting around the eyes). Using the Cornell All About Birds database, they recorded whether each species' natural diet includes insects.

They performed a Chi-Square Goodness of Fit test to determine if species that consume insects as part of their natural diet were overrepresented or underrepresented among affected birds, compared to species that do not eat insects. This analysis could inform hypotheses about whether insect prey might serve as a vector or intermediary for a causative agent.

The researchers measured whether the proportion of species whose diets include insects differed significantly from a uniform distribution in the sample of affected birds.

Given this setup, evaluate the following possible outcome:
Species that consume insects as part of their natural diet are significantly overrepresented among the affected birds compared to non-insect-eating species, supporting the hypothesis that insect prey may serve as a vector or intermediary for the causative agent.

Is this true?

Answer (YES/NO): NO